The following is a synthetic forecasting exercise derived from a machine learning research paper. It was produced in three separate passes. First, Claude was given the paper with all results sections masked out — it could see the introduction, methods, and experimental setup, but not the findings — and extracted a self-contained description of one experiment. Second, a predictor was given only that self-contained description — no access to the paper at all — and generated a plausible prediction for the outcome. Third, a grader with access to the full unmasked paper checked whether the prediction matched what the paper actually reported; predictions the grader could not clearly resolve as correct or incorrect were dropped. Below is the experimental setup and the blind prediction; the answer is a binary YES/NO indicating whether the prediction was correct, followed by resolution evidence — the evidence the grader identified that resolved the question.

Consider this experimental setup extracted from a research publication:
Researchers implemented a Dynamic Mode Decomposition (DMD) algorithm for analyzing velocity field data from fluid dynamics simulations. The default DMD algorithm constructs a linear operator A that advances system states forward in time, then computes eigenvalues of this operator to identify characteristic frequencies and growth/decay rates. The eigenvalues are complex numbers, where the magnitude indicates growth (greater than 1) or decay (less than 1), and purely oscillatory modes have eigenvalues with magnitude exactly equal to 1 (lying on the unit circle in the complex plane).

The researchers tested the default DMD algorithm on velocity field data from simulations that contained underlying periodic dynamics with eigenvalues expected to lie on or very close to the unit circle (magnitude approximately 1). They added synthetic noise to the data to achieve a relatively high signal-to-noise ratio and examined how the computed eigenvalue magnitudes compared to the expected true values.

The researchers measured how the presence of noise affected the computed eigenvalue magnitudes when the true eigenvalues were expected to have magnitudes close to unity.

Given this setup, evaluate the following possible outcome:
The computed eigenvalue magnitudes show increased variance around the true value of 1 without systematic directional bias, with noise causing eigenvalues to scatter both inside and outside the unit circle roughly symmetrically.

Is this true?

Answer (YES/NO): NO